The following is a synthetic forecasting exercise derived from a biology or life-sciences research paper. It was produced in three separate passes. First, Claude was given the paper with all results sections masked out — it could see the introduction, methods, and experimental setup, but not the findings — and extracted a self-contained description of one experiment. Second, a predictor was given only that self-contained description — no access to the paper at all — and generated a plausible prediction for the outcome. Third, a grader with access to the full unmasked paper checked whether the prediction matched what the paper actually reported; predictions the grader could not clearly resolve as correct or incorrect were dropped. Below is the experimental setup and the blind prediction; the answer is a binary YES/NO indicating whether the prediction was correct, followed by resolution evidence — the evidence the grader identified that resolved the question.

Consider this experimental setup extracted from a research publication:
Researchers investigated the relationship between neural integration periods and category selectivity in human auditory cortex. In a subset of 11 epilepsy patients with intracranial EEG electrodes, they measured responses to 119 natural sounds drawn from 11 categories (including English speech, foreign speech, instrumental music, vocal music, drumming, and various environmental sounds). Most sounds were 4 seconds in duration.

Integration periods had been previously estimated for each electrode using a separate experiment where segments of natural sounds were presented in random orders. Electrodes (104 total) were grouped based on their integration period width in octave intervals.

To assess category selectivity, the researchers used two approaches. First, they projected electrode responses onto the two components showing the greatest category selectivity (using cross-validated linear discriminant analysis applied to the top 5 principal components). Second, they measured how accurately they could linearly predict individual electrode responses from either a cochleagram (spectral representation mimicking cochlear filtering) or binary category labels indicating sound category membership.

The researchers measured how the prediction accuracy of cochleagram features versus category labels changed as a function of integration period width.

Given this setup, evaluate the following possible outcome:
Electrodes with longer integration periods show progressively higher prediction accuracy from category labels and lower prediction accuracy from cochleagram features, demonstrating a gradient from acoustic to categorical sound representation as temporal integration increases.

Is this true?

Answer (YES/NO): YES